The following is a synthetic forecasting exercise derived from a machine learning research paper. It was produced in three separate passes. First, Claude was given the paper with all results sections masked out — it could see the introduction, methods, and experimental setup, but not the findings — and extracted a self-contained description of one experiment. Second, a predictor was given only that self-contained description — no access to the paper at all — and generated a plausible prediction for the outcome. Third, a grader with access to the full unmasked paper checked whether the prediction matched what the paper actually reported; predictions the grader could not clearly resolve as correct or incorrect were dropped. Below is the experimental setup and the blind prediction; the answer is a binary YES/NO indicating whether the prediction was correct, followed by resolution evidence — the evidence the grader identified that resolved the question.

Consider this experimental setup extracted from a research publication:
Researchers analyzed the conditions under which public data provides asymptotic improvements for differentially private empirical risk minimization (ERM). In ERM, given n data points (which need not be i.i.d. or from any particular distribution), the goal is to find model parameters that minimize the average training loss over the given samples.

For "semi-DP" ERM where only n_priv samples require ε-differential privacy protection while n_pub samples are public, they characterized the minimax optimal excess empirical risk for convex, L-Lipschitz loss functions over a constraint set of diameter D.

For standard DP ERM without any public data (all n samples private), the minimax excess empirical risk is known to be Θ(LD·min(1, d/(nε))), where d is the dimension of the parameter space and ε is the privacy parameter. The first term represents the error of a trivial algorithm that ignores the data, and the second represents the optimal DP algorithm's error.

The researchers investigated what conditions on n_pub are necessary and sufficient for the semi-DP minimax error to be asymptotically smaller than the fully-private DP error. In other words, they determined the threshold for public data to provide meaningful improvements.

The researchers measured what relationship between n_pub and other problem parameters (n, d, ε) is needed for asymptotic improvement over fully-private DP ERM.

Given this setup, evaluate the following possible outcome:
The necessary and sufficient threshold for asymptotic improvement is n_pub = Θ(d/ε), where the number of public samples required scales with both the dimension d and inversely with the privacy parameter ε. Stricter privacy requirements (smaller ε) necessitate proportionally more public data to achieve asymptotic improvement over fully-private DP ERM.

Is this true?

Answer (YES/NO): NO